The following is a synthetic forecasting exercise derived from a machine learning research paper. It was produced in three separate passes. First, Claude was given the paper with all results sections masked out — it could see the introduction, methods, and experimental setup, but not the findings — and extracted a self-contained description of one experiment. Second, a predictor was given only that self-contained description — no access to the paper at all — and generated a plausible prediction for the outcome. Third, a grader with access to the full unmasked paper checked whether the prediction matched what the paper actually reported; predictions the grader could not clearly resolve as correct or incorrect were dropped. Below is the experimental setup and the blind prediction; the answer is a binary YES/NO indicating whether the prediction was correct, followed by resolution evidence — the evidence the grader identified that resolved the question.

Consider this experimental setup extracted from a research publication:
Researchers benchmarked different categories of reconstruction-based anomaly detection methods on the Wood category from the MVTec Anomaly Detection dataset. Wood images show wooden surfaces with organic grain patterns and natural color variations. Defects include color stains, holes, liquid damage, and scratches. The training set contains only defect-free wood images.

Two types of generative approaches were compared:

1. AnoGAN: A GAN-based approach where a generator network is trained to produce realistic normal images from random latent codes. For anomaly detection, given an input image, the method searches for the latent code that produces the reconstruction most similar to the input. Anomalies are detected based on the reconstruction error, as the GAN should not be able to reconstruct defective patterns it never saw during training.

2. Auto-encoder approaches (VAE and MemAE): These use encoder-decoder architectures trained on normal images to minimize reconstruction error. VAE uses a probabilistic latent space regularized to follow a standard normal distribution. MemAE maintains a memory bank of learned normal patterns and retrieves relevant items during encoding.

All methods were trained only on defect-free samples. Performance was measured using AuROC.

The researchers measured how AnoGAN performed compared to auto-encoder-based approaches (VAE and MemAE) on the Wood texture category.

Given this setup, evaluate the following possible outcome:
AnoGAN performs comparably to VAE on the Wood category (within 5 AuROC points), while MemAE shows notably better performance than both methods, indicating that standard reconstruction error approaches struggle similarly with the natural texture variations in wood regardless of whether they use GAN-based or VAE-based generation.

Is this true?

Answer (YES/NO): NO